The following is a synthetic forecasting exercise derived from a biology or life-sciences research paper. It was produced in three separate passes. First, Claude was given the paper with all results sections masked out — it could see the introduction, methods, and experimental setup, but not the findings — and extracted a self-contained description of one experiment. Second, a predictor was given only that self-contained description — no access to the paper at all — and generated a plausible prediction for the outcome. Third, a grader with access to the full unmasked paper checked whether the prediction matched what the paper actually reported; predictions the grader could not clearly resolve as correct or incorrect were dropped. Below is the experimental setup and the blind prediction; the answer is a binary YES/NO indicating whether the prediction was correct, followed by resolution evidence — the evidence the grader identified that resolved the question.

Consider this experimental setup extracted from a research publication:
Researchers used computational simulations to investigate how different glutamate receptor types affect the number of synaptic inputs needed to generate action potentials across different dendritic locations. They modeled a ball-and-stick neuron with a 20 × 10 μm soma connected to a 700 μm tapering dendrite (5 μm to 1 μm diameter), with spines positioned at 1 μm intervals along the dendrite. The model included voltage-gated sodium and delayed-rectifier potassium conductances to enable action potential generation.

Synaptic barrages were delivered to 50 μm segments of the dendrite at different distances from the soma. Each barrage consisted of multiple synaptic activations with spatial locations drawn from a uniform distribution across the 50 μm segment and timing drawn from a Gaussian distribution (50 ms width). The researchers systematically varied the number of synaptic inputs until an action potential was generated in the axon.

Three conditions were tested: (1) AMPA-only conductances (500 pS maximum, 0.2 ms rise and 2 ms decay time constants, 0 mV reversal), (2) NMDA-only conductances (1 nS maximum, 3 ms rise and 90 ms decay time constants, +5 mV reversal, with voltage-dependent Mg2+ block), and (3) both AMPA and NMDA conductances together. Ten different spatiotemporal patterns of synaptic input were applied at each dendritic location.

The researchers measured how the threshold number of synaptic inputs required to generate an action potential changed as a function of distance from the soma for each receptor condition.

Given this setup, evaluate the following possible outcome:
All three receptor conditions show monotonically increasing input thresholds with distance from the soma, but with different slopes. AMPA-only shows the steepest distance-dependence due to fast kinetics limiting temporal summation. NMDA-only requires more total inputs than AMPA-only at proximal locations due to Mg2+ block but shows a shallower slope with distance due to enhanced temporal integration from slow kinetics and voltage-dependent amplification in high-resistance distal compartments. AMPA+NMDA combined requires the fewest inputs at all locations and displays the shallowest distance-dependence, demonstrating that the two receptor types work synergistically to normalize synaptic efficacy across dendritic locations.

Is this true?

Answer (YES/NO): NO